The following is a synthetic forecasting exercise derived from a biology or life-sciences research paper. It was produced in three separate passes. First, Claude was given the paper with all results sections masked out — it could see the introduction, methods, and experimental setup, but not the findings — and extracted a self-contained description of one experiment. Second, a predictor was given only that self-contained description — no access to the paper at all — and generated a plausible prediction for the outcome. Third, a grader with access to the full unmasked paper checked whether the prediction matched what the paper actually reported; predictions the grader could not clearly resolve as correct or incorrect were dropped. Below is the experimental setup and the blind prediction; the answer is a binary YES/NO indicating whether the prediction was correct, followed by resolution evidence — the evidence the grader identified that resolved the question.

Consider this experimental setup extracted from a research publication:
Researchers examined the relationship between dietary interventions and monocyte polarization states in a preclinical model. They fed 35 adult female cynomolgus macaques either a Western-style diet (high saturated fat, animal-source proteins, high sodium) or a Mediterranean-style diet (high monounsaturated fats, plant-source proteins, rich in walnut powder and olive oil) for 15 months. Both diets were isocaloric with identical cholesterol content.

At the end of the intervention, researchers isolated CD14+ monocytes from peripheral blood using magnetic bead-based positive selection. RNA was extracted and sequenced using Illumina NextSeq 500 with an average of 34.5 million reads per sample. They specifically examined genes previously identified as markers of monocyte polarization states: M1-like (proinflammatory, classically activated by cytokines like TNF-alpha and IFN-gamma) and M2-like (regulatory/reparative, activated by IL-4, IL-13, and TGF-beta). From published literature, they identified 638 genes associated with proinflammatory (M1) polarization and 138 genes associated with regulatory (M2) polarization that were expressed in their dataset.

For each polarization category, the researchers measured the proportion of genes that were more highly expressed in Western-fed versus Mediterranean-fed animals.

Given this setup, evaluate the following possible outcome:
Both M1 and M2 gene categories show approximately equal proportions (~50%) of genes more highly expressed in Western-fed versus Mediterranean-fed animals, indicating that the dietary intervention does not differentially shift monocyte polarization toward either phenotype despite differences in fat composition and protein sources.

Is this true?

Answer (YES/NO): NO